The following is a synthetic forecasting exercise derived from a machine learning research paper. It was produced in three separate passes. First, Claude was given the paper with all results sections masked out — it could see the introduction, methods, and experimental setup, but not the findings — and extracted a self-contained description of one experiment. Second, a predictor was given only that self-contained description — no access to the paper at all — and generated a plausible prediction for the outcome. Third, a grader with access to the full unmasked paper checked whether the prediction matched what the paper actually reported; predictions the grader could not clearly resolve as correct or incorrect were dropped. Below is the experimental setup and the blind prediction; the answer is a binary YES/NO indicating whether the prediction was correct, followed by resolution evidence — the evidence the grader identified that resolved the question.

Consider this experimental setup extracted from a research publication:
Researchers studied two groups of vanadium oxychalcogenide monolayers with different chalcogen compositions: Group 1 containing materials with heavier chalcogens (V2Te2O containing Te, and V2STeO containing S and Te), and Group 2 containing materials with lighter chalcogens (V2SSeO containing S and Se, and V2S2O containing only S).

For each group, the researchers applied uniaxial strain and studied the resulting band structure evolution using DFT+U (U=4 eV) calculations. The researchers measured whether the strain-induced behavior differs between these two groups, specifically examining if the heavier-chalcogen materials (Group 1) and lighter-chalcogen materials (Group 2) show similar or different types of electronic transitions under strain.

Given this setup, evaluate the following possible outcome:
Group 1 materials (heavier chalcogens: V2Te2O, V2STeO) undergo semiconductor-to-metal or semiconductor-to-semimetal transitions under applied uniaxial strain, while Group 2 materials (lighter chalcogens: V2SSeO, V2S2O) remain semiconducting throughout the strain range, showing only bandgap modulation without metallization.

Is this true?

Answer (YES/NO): YES